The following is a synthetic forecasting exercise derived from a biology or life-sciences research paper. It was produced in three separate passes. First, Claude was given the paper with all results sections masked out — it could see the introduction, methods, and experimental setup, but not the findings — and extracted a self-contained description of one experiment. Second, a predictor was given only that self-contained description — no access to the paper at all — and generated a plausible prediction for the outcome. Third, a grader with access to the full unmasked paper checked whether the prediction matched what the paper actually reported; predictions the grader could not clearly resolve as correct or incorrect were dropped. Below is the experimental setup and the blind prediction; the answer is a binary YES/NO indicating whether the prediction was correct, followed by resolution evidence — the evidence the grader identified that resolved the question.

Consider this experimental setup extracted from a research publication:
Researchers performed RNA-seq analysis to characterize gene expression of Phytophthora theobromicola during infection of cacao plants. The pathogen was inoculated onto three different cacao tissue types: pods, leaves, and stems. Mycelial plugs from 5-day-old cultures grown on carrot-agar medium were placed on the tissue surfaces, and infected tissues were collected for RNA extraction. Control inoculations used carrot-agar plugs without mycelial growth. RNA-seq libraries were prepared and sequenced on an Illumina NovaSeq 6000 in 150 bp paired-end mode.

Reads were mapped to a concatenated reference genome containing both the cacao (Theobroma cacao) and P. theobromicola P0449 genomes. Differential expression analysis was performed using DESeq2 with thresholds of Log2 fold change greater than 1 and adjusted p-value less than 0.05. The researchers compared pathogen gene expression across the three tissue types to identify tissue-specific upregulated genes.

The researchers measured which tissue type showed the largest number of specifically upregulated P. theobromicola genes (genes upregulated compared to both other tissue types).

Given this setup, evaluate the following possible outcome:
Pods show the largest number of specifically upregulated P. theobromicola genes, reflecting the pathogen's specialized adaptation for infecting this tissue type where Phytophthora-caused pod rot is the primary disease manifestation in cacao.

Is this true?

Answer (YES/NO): YES